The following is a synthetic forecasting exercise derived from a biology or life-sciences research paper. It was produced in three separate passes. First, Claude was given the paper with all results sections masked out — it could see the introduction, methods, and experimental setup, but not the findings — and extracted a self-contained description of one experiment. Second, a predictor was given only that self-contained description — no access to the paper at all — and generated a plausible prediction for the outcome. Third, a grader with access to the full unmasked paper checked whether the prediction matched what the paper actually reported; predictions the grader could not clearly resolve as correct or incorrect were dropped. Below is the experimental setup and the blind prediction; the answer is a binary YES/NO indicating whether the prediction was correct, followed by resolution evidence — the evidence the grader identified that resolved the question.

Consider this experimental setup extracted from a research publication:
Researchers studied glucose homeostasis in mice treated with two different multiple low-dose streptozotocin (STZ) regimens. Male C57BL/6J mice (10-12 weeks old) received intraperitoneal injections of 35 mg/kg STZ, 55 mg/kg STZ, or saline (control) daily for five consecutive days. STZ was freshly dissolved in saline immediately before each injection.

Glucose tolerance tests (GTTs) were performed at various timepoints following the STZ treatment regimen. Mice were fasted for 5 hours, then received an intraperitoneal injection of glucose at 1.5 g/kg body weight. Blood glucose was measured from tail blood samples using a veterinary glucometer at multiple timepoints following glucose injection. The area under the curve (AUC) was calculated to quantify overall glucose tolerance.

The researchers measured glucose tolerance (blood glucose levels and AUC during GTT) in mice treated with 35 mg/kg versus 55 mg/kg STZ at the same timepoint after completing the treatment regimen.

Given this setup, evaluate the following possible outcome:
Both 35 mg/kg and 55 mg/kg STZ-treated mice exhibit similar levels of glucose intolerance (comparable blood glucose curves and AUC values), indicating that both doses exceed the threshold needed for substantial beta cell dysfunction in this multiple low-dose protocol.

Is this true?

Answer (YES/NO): NO